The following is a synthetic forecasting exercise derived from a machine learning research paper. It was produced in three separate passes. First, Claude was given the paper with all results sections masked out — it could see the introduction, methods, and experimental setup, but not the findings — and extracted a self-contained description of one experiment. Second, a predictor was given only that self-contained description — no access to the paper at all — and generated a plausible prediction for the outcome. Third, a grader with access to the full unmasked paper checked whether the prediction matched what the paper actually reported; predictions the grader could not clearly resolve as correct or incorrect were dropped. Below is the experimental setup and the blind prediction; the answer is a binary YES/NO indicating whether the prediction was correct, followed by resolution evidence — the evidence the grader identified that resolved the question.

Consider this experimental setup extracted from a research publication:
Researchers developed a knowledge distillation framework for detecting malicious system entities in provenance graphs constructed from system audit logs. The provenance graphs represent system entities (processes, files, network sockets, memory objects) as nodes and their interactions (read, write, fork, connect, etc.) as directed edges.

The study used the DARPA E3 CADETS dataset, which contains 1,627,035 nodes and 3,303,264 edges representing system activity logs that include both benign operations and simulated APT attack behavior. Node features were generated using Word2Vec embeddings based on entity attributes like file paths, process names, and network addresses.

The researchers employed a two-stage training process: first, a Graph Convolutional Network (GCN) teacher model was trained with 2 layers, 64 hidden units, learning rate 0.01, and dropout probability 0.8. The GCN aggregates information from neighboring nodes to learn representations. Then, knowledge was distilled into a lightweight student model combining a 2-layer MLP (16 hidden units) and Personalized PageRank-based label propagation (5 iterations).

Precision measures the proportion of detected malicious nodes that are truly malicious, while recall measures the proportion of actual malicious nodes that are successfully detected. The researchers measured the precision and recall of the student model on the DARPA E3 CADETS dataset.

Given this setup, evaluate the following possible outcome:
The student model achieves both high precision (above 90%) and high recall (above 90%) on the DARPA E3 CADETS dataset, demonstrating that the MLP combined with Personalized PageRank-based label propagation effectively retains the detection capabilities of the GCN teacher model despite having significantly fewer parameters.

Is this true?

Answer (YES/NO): YES